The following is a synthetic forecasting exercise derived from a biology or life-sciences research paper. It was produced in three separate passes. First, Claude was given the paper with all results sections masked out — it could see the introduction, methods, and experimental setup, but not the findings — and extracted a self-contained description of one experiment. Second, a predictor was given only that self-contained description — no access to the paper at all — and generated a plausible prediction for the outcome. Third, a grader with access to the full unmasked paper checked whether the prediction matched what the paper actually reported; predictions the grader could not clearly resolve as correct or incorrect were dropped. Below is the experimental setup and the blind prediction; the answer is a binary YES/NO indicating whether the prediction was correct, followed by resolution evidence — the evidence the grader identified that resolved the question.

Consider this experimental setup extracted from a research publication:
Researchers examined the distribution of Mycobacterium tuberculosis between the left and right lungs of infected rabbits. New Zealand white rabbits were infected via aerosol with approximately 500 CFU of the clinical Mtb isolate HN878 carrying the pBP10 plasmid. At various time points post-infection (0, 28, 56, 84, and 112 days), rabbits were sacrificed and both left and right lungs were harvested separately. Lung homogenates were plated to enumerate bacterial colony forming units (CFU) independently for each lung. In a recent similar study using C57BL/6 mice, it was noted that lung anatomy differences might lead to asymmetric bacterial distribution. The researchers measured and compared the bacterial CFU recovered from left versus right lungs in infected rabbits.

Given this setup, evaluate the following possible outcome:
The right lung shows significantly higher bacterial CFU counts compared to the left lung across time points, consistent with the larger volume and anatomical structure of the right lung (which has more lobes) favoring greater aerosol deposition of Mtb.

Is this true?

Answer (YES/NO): NO